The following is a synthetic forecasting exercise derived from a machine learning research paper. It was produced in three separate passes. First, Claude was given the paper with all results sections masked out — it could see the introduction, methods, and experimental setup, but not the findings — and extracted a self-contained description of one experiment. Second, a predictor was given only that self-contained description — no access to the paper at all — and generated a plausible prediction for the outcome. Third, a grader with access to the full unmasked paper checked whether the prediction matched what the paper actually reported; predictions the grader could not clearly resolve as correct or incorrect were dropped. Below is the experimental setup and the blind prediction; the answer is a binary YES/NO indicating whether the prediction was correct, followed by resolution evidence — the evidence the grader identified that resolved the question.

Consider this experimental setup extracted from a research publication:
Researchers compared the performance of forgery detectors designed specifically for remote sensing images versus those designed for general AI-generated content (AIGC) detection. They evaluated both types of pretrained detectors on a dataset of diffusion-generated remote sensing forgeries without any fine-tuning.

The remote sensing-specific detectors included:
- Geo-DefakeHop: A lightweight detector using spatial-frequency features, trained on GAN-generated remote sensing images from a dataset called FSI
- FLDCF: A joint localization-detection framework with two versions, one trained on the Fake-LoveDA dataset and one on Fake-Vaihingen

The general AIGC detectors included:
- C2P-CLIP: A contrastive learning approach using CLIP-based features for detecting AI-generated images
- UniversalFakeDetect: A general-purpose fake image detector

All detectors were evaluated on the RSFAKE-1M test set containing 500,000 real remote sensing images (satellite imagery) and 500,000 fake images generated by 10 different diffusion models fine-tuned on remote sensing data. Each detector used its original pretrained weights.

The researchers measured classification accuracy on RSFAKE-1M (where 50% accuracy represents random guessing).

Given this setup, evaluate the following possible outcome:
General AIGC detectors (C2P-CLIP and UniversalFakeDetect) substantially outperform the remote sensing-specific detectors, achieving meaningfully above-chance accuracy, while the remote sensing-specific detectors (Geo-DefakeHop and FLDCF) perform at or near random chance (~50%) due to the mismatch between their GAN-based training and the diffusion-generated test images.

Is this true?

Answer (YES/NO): NO